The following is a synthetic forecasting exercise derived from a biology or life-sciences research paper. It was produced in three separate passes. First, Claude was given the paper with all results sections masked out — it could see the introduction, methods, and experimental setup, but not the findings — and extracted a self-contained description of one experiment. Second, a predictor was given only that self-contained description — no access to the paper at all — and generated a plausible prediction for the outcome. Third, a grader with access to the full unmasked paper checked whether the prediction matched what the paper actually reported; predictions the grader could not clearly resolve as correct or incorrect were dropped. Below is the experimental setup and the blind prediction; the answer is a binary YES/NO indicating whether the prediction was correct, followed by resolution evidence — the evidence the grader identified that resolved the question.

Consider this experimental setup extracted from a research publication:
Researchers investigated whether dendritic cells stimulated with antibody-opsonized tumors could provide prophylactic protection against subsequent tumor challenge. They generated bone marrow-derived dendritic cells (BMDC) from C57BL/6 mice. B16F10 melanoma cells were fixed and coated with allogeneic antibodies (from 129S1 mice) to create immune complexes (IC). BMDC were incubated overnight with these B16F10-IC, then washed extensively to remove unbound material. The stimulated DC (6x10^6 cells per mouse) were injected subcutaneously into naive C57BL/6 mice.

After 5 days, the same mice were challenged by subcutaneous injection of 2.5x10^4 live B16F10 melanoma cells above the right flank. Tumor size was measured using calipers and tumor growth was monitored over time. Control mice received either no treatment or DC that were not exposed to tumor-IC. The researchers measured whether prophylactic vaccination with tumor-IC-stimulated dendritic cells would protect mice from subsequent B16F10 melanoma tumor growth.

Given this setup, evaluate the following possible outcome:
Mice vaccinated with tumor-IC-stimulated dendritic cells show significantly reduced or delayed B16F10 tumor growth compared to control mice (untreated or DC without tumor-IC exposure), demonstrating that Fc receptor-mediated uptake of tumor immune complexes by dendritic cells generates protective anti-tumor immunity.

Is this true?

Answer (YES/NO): YES